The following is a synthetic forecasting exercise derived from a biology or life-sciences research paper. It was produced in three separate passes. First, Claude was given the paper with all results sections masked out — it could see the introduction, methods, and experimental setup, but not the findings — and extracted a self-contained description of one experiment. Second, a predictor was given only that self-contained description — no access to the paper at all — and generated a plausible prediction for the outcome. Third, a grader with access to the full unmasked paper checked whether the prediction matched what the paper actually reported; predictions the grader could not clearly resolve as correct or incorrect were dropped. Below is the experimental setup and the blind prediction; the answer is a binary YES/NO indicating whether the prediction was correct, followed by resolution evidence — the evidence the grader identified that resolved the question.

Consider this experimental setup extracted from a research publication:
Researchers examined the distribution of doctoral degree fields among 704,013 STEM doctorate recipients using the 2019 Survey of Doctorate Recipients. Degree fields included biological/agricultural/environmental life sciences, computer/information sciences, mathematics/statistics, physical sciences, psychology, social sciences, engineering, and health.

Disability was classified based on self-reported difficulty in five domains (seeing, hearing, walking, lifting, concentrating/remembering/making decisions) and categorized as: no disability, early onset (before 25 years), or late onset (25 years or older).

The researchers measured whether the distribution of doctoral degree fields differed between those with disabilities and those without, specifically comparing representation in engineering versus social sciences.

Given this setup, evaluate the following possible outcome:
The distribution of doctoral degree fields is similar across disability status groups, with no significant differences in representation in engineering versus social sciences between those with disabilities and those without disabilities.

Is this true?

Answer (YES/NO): NO